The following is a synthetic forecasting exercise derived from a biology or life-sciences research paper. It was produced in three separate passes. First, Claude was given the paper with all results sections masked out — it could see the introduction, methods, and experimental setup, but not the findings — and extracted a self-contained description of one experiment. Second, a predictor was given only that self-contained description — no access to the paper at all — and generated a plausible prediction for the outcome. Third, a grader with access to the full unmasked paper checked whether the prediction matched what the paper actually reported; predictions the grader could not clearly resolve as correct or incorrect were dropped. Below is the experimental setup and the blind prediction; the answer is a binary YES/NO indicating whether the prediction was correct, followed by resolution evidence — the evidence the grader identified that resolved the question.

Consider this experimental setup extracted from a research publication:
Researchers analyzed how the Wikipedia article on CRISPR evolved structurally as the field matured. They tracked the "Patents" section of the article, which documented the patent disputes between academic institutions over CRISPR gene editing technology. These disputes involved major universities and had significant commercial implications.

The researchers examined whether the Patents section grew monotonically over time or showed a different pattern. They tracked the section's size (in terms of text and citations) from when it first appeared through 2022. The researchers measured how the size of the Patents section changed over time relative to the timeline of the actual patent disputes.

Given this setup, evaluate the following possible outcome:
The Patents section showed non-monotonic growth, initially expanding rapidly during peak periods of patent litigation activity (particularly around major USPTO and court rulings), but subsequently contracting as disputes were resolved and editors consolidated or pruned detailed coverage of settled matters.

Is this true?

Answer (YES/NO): YES